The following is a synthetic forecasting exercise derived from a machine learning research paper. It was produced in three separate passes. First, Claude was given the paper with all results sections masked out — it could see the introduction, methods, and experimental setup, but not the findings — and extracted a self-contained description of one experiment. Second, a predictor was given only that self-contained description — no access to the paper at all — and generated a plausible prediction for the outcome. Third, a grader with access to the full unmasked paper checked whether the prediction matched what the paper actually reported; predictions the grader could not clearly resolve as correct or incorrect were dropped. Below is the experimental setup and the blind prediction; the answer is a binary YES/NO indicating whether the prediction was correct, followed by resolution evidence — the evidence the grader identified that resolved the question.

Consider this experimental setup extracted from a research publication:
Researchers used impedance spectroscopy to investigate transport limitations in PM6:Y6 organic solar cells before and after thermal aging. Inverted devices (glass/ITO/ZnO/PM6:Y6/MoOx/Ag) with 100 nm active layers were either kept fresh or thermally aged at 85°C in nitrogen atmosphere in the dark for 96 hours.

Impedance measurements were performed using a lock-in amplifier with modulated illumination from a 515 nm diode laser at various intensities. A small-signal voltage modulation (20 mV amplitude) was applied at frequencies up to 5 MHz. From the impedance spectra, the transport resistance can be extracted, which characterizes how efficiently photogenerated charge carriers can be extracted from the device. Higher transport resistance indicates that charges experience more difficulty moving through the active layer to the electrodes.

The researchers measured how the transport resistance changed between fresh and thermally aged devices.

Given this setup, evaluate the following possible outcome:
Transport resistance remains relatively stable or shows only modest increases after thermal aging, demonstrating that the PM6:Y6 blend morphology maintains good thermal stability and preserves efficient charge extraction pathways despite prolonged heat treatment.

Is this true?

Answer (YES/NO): NO